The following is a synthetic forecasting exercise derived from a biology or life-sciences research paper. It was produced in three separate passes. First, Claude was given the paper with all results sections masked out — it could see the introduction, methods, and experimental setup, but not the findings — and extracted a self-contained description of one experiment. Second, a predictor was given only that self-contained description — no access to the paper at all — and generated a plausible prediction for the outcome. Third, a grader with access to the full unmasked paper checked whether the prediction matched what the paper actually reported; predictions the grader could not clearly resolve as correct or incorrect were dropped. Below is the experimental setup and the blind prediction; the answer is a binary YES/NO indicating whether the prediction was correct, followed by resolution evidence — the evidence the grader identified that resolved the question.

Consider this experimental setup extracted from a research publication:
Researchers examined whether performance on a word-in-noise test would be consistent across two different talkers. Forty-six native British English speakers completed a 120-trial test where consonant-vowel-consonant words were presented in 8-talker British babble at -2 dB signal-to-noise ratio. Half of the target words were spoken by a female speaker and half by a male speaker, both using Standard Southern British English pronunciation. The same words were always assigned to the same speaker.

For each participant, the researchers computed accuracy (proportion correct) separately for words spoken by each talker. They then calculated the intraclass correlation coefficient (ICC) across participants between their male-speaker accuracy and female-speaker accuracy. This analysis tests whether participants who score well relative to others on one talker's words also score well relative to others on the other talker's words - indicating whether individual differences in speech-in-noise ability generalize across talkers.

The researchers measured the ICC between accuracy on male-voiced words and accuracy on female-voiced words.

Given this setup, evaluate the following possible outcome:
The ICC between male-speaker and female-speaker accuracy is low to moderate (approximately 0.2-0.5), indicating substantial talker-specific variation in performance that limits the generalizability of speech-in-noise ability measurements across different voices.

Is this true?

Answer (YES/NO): NO